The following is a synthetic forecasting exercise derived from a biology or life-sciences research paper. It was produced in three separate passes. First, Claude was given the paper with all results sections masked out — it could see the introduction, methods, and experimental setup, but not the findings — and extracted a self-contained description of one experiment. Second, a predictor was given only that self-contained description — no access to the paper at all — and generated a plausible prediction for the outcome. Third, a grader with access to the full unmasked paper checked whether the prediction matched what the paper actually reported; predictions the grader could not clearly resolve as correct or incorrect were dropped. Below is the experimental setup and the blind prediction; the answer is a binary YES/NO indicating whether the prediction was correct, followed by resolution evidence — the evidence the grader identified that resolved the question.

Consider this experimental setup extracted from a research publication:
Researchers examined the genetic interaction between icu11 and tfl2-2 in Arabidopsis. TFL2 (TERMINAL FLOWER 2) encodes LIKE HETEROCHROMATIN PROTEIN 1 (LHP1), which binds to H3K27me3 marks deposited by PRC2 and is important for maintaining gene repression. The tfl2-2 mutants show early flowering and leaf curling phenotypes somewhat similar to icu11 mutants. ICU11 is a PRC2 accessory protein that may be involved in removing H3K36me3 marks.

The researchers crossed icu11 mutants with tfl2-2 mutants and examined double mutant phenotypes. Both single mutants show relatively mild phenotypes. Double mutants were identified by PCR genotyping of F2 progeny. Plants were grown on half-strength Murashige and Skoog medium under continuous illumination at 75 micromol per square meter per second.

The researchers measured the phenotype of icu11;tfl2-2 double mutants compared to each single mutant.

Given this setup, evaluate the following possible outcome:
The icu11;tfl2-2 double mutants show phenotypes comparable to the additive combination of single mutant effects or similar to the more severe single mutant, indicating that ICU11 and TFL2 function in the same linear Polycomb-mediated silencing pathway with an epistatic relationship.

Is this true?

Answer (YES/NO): NO